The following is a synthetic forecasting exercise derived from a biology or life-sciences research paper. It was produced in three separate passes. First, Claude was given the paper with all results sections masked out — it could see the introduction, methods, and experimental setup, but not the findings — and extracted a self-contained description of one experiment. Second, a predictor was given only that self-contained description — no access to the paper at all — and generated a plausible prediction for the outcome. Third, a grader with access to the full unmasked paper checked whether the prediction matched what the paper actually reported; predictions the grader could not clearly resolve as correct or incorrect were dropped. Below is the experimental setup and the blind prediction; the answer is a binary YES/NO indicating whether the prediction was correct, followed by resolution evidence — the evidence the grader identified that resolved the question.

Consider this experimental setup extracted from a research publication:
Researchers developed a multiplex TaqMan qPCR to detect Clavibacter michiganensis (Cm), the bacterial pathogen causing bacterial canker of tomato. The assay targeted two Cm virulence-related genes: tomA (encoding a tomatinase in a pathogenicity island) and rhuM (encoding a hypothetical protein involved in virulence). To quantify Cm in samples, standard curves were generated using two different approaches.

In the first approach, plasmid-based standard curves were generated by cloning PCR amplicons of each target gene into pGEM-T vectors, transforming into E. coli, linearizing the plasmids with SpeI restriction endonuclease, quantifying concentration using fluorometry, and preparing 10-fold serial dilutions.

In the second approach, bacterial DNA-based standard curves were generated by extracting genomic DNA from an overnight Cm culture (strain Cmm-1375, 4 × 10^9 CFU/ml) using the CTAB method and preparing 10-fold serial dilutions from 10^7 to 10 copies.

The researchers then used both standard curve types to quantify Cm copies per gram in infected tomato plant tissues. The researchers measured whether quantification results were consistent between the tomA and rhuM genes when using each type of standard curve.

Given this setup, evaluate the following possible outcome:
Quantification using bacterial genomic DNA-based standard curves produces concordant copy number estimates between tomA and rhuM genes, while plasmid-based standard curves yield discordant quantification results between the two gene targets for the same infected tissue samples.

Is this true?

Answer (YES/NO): YES